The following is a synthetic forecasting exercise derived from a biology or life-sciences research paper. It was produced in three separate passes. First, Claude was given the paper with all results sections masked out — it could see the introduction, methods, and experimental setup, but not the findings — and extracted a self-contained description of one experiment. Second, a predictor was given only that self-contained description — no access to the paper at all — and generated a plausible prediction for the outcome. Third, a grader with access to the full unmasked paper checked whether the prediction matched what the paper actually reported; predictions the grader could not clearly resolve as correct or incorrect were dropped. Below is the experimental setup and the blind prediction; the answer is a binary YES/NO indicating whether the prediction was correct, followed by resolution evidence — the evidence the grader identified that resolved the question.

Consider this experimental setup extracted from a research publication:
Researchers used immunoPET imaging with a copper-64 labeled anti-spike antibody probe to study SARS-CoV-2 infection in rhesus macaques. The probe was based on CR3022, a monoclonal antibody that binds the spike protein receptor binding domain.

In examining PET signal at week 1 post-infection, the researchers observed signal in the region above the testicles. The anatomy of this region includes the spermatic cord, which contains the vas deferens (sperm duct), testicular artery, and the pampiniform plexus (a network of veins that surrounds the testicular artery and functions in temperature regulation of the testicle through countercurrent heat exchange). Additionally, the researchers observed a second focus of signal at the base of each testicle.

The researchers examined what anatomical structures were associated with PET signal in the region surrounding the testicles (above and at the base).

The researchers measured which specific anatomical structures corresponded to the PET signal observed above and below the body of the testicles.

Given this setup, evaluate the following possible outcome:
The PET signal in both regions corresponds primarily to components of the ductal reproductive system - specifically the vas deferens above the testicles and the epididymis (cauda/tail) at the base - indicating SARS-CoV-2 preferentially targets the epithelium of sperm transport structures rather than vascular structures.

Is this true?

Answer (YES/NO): NO